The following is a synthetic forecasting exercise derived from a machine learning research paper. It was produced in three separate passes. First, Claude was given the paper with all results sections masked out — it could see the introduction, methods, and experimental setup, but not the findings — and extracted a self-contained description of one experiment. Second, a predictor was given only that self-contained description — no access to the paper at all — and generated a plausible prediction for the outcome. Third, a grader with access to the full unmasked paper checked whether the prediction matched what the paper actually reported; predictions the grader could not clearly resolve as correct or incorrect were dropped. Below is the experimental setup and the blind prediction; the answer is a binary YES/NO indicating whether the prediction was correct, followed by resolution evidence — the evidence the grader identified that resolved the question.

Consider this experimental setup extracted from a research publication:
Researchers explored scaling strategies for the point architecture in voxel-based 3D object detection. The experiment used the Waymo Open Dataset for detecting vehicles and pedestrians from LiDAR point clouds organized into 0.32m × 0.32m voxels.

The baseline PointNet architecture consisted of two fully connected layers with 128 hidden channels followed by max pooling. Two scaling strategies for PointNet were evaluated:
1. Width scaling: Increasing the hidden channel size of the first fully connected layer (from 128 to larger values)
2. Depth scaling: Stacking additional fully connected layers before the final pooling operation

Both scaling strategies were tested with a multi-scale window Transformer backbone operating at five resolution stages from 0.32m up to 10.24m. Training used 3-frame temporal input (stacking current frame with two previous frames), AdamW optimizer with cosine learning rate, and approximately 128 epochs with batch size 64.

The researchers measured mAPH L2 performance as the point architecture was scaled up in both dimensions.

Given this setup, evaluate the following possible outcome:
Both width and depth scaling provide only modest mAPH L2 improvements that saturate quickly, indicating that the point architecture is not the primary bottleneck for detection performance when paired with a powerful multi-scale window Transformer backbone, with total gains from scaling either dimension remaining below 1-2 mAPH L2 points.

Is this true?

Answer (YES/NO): NO